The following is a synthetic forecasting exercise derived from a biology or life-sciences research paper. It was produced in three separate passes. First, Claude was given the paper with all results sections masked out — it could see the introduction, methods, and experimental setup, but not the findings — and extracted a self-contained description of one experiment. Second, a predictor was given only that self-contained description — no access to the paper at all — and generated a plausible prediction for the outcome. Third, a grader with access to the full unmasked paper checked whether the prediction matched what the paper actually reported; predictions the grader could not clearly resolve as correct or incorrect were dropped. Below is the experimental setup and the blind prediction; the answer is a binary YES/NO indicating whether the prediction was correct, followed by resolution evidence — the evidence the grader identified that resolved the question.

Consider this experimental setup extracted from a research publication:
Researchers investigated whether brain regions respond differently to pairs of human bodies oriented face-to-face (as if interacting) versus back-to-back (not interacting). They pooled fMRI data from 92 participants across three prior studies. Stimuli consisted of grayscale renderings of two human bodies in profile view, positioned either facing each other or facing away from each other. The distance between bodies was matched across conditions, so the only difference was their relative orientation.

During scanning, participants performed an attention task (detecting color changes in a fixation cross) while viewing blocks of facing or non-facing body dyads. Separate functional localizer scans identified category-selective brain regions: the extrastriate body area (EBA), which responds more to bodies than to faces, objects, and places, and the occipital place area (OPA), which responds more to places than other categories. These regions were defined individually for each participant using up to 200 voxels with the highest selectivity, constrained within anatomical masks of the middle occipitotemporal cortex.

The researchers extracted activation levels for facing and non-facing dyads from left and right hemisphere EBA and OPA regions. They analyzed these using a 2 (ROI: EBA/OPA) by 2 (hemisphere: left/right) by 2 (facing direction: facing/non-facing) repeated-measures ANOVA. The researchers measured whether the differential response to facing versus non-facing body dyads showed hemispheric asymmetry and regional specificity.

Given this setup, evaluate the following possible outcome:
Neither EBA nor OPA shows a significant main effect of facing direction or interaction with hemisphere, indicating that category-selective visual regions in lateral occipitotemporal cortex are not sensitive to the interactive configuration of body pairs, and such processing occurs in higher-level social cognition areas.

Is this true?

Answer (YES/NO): NO